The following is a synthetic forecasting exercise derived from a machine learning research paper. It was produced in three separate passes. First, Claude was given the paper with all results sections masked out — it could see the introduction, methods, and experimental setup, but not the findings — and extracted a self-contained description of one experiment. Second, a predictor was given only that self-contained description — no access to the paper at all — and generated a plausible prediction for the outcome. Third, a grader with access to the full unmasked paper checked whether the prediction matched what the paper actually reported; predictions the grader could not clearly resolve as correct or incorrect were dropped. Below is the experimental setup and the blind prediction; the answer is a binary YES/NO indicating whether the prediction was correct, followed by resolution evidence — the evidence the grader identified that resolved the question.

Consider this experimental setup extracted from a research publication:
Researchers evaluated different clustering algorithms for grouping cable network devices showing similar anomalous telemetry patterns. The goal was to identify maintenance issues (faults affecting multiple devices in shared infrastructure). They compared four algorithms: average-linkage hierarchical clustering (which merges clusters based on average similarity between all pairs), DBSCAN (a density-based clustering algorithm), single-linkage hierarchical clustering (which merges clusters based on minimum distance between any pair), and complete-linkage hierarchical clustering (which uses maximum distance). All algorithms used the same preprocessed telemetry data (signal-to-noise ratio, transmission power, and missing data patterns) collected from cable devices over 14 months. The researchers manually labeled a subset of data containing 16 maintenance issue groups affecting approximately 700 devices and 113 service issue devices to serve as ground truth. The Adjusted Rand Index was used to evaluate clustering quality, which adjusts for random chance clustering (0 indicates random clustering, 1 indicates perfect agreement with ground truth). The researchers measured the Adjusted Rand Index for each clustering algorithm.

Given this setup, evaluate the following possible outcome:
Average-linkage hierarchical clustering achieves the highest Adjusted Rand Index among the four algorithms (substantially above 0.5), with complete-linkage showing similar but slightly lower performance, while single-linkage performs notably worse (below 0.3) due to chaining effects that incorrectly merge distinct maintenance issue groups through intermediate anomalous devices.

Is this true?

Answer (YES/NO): NO